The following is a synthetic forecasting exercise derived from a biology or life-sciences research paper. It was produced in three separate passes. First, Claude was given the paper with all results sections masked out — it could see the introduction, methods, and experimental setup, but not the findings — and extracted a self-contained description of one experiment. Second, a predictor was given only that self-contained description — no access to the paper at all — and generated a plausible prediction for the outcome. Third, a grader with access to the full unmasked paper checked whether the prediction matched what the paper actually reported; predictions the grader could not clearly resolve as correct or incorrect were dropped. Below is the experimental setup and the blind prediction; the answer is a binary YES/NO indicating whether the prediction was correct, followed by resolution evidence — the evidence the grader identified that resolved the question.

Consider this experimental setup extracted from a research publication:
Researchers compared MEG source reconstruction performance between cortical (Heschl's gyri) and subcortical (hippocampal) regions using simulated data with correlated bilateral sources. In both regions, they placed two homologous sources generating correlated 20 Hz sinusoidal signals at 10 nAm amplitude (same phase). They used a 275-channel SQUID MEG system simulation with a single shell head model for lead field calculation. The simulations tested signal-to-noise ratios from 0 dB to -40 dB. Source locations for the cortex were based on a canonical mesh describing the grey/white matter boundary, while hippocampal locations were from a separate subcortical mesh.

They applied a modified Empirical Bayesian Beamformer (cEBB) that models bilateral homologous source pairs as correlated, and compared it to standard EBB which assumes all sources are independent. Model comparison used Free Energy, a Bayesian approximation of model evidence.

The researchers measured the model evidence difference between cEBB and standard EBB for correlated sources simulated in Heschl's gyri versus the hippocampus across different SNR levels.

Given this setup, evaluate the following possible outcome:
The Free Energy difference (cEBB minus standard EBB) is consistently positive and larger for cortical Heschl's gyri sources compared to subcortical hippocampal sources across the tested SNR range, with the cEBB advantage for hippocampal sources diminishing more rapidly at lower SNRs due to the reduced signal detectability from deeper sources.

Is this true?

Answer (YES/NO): NO